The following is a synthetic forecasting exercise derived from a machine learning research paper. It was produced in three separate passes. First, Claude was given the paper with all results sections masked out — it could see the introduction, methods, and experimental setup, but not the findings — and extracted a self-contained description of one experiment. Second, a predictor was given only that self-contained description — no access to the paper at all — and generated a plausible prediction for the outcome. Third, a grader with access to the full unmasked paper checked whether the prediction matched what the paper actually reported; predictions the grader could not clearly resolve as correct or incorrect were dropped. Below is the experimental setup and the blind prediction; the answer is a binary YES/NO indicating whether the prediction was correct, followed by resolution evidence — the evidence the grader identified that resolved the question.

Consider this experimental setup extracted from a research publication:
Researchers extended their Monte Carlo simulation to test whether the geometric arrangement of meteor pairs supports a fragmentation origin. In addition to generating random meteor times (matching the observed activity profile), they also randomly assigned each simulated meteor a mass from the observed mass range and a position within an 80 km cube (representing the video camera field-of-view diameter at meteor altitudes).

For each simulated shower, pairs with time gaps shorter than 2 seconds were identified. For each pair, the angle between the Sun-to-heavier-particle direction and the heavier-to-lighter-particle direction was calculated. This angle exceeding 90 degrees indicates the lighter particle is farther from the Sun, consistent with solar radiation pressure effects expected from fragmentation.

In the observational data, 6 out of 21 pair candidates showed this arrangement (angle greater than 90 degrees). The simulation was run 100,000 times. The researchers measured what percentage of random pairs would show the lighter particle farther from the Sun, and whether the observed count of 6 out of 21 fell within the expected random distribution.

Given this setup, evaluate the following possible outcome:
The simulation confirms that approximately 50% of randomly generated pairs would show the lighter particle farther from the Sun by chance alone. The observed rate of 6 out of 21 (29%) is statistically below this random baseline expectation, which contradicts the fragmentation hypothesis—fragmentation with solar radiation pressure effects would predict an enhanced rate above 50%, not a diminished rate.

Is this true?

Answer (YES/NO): NO